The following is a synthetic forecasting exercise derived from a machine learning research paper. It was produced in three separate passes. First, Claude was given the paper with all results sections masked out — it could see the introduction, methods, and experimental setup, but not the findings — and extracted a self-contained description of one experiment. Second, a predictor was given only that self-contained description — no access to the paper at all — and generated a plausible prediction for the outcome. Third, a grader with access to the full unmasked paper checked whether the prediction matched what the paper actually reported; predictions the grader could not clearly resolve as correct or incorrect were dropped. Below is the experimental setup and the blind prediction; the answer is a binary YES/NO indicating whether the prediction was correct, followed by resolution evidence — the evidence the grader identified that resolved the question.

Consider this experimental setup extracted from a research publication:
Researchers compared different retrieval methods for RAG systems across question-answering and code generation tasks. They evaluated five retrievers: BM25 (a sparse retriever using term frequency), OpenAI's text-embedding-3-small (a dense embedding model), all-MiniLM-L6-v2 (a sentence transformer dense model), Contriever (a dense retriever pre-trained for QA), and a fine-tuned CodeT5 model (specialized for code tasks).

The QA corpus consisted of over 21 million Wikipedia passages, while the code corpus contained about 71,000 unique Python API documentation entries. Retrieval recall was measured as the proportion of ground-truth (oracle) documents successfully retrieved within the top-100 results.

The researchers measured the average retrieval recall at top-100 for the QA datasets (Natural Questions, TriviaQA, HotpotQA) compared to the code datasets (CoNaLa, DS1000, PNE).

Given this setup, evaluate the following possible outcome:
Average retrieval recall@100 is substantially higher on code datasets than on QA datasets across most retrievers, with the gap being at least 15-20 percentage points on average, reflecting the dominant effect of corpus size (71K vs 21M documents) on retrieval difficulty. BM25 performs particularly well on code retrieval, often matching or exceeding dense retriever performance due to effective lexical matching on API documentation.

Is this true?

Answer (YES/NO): NO